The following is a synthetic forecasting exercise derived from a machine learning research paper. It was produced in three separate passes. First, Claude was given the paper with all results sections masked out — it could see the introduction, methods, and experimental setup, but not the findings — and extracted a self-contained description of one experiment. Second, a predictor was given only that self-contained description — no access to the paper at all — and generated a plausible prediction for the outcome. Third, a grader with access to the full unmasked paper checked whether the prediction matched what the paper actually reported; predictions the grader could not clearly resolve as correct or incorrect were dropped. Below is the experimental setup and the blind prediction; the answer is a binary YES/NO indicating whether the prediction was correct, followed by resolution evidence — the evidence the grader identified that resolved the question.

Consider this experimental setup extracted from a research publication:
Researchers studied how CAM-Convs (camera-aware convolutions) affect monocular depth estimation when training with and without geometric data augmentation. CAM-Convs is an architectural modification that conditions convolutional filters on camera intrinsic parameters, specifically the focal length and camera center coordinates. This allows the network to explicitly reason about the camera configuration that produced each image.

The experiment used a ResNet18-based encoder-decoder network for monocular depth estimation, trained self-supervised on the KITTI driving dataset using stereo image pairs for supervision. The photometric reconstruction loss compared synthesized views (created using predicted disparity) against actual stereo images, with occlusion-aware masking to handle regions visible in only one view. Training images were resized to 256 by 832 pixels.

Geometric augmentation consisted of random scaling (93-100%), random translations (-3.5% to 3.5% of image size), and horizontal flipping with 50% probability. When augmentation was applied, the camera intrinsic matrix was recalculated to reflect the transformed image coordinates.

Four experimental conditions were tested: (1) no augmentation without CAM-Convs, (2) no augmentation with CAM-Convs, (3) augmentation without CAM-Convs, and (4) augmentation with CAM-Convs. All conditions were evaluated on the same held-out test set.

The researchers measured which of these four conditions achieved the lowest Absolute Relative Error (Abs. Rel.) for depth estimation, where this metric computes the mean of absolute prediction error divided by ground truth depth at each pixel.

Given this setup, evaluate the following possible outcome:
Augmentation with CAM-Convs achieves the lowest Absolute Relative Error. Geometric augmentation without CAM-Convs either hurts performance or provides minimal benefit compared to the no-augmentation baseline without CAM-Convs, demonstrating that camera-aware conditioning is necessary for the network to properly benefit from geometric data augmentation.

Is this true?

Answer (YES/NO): NO